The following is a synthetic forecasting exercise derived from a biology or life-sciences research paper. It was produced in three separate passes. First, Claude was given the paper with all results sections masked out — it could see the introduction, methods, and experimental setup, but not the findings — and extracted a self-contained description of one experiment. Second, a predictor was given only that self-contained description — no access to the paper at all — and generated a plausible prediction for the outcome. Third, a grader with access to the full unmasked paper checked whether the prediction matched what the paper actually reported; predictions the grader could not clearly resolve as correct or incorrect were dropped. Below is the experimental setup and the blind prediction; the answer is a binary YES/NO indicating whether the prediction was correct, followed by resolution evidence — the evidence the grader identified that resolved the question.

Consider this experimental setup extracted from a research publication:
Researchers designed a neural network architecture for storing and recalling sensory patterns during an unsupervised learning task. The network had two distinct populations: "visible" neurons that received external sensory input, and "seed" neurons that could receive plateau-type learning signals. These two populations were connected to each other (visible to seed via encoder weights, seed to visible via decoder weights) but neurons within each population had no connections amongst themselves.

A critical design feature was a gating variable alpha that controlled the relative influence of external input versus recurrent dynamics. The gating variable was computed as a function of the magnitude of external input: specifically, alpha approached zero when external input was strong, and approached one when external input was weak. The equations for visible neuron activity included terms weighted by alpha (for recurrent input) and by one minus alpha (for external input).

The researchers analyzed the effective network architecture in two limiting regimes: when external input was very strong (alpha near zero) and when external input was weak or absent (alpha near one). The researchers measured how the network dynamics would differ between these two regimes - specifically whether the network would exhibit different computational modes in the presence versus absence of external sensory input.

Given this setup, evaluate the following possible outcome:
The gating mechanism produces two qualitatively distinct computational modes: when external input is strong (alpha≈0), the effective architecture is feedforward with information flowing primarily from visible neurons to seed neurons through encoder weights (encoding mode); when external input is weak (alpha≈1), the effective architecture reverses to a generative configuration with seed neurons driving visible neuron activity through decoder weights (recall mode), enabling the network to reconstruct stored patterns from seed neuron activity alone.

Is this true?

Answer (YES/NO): YES